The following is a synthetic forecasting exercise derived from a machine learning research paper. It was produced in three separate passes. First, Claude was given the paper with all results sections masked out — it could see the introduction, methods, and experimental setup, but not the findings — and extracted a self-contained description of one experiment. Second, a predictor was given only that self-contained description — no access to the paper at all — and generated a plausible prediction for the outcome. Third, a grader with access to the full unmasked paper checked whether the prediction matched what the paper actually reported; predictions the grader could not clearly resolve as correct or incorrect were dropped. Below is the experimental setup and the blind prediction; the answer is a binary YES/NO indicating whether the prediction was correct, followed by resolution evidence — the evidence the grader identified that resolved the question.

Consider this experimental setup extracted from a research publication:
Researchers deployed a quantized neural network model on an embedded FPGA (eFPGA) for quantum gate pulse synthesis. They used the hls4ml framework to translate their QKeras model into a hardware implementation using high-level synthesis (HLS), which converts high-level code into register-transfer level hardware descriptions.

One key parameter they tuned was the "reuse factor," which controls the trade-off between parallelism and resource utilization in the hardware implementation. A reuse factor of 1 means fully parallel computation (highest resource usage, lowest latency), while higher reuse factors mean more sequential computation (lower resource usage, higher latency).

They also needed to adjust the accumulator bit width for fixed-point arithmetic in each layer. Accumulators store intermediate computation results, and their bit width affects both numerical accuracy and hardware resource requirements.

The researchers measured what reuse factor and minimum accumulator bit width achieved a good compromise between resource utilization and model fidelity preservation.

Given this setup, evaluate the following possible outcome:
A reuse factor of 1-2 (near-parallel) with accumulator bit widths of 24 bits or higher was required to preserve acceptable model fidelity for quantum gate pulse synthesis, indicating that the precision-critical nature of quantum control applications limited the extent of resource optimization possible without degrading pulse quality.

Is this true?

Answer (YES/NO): NO